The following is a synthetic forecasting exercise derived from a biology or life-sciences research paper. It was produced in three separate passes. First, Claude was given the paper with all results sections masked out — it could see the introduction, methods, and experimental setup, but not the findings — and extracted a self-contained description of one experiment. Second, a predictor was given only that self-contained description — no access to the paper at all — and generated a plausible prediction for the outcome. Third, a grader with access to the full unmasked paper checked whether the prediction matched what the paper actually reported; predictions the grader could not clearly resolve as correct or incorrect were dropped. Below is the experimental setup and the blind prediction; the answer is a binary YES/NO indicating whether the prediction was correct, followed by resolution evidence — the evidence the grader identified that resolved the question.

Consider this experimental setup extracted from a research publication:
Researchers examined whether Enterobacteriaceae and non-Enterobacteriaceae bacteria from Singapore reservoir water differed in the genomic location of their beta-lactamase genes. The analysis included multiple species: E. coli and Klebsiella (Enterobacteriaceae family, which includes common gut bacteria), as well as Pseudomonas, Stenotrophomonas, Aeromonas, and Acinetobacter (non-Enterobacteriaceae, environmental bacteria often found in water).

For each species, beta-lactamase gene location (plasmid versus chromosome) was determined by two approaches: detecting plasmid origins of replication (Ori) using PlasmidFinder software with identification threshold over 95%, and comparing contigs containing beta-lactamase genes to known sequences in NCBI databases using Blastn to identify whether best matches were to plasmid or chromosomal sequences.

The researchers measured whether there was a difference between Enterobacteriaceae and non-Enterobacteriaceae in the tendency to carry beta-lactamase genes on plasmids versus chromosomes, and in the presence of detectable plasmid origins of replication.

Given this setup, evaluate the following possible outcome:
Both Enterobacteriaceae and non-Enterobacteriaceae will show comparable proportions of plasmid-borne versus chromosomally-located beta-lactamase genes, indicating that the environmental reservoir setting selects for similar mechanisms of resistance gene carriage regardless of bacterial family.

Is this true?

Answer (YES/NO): NO